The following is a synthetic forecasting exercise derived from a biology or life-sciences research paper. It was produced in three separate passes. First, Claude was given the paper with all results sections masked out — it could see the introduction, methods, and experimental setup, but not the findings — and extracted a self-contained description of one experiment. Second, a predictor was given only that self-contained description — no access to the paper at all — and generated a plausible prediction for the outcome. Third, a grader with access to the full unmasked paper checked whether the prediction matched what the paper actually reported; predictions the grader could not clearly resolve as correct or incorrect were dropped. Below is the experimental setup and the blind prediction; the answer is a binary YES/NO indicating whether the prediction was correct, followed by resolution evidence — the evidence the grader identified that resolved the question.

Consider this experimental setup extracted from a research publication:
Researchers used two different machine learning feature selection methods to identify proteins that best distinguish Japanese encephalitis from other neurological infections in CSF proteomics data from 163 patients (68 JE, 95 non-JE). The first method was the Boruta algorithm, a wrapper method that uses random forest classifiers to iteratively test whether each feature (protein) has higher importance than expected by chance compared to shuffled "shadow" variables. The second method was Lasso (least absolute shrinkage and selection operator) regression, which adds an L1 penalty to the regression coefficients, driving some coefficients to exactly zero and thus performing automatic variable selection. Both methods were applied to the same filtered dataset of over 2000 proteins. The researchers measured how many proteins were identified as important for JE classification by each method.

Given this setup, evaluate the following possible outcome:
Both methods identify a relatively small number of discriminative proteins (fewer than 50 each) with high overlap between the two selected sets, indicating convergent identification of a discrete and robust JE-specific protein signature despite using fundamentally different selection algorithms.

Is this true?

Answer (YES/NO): NO